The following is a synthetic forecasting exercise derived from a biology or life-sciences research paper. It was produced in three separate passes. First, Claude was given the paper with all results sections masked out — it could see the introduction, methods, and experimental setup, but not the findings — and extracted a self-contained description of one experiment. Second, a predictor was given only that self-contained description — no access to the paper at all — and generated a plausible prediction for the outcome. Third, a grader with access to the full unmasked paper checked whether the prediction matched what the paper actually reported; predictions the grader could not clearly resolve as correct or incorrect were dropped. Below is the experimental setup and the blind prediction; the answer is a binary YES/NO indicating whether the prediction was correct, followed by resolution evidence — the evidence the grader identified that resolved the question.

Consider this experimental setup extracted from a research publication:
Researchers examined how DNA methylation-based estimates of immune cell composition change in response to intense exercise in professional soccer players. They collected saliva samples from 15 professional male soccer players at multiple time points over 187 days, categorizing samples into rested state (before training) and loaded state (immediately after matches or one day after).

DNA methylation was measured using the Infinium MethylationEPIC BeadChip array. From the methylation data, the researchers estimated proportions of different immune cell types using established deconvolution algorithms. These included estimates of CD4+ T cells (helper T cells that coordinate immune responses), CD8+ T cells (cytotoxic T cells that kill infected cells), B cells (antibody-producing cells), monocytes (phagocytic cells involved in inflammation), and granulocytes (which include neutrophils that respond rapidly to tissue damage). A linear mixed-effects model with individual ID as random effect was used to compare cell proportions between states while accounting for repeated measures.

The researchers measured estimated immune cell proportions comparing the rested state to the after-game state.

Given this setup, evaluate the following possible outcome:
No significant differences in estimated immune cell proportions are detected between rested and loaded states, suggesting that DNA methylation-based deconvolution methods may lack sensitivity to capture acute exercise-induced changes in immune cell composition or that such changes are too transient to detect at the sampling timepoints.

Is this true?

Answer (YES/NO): NO